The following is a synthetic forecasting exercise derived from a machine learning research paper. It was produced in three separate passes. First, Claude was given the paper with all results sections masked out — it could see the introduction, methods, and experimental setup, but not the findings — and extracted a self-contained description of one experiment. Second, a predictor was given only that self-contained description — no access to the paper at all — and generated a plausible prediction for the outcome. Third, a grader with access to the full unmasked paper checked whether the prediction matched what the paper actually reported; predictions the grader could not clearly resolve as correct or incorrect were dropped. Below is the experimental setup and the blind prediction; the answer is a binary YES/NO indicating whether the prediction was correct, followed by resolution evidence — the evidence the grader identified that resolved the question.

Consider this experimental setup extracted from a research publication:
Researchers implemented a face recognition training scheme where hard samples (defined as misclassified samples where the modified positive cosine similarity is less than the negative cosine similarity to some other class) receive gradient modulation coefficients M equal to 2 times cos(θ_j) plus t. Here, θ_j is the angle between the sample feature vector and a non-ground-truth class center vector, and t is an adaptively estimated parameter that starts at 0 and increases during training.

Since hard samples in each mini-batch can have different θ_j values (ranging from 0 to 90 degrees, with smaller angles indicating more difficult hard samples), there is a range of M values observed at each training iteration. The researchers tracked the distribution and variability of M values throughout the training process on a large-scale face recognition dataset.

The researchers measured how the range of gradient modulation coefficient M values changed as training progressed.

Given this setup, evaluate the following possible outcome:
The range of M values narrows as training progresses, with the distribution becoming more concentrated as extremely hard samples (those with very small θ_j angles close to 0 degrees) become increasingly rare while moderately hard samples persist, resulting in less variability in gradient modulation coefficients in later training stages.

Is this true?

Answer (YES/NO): NO